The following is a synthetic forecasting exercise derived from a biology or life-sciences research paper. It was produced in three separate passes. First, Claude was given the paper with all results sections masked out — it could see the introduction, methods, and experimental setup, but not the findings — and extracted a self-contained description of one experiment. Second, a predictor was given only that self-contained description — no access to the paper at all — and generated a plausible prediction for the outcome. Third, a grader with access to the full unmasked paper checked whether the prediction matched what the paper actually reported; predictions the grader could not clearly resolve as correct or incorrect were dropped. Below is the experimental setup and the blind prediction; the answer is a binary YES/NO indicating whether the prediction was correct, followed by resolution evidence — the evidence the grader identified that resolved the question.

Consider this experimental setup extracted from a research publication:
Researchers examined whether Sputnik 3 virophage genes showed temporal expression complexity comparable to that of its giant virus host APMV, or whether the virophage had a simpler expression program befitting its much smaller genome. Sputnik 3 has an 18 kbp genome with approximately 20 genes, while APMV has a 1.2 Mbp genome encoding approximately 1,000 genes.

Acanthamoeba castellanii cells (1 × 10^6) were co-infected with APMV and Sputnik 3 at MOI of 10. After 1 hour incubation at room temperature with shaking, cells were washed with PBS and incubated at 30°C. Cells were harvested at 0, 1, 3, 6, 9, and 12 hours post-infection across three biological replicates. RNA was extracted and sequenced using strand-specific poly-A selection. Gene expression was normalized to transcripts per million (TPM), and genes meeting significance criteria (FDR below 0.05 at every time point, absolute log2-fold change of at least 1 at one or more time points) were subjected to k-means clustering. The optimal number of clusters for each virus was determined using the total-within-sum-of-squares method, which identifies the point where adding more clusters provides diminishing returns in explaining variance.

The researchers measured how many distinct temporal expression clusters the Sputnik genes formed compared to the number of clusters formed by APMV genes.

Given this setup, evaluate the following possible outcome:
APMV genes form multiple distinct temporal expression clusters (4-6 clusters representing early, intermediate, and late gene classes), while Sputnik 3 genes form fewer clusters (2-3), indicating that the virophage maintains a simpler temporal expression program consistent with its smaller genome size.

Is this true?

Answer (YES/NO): YES